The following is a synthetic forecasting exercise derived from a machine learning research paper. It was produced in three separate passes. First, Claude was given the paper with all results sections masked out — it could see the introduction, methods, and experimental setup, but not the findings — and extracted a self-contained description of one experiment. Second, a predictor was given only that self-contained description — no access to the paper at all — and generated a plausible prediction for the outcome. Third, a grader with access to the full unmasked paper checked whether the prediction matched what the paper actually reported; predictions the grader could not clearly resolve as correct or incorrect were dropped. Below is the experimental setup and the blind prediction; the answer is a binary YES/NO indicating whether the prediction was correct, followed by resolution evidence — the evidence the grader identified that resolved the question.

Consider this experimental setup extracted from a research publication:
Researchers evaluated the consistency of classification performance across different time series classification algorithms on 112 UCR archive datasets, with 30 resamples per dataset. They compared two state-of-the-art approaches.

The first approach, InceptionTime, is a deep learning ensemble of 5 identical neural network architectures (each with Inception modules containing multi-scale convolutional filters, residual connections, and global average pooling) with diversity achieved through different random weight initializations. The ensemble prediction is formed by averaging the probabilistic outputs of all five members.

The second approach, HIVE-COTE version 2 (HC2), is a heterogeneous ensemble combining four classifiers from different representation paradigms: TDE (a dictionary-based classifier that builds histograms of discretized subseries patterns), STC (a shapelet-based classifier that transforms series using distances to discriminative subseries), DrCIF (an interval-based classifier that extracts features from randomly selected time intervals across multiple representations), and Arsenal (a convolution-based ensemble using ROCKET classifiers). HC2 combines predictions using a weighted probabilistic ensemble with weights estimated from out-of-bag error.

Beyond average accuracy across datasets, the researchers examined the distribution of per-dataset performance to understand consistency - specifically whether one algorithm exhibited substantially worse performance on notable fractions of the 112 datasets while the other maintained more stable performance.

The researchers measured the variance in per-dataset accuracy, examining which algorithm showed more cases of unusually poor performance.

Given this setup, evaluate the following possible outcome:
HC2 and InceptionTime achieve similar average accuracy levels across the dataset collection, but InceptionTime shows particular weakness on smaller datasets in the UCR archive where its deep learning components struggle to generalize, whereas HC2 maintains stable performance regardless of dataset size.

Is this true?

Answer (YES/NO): NO